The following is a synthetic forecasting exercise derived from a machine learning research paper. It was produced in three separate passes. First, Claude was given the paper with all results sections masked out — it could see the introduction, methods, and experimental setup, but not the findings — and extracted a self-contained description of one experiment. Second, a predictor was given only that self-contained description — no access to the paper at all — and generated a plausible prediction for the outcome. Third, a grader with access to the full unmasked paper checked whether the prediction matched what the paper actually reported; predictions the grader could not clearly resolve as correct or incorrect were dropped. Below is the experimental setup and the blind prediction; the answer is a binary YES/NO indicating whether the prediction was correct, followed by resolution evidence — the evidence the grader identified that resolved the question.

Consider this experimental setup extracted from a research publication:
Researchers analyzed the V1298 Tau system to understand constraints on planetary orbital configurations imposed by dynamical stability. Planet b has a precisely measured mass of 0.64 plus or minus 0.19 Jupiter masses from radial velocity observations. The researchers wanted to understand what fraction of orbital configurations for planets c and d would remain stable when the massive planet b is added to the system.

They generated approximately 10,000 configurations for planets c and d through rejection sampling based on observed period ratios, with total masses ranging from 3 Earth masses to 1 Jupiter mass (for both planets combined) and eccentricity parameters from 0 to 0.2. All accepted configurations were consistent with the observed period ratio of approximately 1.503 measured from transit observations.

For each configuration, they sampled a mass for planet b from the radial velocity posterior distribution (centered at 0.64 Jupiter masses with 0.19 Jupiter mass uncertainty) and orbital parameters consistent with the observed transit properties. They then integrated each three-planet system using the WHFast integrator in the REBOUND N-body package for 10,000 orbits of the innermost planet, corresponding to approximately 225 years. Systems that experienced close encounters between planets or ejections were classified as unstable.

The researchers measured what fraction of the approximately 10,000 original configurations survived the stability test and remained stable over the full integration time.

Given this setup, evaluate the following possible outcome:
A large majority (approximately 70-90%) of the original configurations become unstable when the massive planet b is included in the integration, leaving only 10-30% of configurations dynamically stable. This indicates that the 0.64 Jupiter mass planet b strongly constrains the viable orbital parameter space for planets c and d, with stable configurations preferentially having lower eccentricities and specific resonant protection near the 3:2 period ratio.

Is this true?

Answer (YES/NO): NO